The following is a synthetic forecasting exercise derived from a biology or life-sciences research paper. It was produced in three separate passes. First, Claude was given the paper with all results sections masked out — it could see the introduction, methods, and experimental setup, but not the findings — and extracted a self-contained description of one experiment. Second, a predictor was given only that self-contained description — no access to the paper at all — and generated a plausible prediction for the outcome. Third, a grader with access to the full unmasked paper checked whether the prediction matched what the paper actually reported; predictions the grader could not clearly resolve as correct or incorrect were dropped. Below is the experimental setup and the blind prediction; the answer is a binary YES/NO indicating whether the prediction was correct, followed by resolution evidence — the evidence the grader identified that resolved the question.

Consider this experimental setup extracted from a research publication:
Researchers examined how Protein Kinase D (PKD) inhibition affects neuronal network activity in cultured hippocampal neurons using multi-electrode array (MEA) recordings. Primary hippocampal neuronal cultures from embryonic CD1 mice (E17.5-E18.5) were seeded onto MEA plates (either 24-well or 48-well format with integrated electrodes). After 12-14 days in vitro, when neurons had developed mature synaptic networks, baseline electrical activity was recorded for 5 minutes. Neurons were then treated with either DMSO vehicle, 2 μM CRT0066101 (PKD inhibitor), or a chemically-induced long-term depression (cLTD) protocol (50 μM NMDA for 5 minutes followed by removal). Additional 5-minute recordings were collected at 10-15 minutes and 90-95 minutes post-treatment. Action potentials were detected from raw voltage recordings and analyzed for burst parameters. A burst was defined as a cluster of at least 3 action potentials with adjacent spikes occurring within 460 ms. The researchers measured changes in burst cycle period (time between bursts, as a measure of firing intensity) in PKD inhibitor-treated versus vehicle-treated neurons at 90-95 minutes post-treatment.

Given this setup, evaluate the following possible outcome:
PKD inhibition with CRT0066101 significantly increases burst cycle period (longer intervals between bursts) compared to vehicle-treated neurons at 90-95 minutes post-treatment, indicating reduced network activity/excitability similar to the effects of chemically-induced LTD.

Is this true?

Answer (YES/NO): NO